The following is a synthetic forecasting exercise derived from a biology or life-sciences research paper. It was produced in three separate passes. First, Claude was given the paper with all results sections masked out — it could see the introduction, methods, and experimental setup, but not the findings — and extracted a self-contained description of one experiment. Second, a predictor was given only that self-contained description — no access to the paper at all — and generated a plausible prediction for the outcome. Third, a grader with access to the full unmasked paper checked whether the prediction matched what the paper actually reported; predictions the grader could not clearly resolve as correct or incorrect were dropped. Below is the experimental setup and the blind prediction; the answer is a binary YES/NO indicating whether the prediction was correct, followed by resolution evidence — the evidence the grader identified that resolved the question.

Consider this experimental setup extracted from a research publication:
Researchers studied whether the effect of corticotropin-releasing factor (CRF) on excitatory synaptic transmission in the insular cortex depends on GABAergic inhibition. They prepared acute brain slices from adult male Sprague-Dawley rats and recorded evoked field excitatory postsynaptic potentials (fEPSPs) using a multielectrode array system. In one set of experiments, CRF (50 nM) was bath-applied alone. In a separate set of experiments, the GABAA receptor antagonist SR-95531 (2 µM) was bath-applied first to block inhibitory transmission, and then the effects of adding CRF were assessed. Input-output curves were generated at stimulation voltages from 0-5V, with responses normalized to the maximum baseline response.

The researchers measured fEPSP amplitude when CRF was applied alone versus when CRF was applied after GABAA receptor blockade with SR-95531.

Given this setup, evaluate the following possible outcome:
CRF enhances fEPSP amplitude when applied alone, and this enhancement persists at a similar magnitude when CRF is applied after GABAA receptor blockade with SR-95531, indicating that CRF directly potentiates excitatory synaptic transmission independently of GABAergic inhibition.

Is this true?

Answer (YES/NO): NO